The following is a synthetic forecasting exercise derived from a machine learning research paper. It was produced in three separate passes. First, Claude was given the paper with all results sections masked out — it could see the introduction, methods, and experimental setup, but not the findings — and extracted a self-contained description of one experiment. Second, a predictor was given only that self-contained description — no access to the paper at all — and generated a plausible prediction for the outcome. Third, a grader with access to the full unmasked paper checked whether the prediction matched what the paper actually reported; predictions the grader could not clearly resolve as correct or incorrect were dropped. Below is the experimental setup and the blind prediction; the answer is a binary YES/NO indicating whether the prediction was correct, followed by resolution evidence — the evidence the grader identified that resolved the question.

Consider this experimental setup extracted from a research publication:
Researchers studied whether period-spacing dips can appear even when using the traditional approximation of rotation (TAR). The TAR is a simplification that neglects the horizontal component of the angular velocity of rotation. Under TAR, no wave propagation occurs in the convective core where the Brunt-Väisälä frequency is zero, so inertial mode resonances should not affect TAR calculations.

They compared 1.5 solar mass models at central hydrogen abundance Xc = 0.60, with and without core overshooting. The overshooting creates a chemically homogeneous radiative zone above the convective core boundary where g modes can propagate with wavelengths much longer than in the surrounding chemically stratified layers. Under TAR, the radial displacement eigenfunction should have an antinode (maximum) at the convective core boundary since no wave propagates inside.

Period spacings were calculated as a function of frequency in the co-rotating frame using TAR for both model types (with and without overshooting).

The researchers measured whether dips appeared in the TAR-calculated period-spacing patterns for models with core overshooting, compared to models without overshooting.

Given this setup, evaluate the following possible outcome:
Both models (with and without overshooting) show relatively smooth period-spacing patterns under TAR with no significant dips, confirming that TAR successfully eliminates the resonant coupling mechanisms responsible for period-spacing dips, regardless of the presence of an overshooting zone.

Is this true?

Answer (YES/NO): NO